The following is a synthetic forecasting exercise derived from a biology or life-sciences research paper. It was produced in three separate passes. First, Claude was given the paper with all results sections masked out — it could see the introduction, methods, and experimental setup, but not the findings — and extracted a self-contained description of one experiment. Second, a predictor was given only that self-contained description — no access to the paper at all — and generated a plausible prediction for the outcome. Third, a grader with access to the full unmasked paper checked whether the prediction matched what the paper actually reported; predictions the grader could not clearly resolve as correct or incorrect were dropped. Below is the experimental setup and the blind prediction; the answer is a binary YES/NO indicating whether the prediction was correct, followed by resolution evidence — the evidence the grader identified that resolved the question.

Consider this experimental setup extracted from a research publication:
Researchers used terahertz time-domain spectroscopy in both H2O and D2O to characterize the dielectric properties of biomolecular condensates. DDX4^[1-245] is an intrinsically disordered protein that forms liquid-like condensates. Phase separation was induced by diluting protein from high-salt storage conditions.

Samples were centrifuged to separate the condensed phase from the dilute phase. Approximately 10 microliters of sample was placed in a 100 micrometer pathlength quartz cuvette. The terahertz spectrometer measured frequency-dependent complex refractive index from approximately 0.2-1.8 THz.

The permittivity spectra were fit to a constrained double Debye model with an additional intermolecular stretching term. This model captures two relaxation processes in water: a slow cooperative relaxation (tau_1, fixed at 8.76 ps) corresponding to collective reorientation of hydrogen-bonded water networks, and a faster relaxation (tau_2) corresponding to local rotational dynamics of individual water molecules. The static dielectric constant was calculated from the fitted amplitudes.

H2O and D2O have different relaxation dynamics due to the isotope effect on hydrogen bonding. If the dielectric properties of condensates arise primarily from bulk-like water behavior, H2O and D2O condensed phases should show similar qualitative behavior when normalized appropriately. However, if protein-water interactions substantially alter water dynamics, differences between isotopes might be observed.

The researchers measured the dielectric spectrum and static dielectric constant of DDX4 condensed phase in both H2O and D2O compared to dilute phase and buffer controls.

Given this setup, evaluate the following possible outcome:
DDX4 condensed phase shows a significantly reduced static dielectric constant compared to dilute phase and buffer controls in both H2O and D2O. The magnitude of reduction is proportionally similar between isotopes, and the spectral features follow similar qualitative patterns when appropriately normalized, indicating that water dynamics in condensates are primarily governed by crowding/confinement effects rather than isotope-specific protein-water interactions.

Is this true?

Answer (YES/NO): NO